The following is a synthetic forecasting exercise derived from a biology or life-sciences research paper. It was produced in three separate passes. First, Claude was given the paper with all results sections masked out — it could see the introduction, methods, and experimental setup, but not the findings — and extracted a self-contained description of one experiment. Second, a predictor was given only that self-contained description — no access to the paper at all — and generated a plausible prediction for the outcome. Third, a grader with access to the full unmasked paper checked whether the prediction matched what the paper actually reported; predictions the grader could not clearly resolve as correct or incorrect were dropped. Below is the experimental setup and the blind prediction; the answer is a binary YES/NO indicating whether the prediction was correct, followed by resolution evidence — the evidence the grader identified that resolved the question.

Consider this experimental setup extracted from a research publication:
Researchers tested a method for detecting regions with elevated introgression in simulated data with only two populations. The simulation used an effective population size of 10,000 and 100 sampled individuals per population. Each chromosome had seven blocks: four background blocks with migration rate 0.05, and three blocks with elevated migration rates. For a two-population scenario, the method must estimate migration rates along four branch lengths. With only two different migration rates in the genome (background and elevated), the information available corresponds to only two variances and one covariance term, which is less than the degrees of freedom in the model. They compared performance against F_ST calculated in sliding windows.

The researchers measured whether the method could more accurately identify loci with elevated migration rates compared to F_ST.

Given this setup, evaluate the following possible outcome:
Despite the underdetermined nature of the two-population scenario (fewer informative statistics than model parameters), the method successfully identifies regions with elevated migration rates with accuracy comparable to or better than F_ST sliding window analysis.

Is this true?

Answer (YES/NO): YES